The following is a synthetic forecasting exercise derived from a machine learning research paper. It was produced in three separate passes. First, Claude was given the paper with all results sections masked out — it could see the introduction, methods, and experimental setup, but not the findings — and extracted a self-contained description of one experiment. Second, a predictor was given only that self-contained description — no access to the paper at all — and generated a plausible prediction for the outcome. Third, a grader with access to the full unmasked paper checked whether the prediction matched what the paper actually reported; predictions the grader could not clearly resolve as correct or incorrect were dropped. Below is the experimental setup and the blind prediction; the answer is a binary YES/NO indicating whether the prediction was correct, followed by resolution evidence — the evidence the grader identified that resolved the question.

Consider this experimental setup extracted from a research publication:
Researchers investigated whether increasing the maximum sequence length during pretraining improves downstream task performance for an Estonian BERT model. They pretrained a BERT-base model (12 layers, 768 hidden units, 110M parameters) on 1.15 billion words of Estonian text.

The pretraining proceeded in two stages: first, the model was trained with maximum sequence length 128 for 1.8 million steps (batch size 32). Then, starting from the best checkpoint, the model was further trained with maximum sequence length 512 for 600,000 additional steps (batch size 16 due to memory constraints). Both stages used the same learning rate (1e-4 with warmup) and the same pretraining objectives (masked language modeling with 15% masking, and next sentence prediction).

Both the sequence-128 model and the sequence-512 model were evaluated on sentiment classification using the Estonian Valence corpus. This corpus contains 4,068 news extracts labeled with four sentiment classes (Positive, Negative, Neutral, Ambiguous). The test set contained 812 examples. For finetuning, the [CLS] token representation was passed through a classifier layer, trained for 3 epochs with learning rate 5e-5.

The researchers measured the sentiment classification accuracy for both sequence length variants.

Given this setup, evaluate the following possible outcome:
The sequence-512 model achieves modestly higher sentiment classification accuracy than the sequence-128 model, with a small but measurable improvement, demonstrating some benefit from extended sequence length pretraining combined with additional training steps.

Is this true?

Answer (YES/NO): NO